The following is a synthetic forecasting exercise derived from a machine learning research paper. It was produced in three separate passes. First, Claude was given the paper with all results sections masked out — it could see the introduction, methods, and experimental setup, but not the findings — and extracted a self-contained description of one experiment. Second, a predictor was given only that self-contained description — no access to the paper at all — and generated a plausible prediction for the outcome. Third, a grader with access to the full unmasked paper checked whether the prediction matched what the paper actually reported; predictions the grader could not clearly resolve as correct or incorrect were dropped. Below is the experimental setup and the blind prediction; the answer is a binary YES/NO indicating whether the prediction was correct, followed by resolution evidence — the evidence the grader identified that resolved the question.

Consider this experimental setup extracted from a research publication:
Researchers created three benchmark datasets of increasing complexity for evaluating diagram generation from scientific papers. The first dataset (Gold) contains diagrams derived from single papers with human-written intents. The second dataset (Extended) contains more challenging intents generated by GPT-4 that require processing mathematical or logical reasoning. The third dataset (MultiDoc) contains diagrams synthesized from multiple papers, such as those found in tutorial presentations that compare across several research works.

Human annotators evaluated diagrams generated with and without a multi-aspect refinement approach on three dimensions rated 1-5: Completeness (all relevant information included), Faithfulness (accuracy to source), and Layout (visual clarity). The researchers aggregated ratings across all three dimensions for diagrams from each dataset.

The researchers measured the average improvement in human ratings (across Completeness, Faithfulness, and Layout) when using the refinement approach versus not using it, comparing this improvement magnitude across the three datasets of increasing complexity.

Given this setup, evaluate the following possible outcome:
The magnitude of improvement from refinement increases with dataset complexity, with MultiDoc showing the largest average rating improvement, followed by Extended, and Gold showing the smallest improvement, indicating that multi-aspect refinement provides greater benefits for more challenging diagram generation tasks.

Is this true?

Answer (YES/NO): YES